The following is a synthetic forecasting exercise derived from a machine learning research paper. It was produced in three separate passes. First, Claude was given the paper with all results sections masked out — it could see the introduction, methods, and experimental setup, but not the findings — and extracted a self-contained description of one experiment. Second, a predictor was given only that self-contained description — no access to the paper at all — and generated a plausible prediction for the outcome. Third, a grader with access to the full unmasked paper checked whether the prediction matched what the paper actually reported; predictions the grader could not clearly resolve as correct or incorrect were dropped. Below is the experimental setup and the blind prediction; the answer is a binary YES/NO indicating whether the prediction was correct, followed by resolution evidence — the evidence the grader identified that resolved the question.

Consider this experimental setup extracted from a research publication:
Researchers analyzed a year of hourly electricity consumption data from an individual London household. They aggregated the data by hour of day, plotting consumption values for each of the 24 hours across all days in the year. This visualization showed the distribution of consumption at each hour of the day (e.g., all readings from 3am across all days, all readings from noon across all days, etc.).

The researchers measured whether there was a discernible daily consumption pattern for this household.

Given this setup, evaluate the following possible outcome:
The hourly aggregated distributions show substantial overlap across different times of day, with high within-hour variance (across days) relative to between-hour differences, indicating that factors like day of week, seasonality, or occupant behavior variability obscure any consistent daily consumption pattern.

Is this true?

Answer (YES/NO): NO